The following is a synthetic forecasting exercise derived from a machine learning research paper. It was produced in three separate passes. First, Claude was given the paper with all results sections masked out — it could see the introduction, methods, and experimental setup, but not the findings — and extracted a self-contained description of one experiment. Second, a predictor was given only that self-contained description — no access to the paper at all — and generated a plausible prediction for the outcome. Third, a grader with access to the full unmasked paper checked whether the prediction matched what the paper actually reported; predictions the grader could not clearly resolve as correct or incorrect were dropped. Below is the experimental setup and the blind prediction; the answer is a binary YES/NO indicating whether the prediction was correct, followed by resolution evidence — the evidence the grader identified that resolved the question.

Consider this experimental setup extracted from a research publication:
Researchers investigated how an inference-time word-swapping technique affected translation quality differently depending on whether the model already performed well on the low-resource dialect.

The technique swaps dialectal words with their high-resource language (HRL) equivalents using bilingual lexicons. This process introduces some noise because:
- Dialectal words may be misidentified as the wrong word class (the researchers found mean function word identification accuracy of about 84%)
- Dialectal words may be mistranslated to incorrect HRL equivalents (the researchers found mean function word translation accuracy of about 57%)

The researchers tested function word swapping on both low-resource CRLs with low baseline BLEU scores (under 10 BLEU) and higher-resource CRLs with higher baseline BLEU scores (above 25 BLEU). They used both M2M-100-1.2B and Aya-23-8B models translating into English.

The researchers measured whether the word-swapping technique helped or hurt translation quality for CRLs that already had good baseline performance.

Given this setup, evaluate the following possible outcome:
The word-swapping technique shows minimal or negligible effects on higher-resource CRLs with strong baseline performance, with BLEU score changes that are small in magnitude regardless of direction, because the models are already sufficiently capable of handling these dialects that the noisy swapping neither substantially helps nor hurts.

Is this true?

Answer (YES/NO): NO